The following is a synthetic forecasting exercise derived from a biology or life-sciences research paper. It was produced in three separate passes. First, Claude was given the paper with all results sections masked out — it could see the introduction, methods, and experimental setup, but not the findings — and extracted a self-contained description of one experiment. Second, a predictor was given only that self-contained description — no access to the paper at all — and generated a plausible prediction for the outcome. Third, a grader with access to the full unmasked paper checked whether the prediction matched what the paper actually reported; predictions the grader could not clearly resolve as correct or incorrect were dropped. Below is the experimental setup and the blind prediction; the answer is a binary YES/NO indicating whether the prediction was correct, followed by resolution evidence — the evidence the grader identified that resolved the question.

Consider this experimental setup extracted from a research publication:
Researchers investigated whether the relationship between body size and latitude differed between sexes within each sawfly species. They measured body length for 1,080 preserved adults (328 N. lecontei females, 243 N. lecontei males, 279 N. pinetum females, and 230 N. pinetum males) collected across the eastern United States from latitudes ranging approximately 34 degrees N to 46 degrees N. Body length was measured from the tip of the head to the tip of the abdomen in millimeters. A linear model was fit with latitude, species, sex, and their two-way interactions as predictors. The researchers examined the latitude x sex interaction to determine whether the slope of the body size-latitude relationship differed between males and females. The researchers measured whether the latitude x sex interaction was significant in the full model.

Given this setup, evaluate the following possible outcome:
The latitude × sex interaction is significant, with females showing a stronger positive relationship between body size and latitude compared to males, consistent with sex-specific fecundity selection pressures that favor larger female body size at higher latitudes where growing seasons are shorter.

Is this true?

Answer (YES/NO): NO